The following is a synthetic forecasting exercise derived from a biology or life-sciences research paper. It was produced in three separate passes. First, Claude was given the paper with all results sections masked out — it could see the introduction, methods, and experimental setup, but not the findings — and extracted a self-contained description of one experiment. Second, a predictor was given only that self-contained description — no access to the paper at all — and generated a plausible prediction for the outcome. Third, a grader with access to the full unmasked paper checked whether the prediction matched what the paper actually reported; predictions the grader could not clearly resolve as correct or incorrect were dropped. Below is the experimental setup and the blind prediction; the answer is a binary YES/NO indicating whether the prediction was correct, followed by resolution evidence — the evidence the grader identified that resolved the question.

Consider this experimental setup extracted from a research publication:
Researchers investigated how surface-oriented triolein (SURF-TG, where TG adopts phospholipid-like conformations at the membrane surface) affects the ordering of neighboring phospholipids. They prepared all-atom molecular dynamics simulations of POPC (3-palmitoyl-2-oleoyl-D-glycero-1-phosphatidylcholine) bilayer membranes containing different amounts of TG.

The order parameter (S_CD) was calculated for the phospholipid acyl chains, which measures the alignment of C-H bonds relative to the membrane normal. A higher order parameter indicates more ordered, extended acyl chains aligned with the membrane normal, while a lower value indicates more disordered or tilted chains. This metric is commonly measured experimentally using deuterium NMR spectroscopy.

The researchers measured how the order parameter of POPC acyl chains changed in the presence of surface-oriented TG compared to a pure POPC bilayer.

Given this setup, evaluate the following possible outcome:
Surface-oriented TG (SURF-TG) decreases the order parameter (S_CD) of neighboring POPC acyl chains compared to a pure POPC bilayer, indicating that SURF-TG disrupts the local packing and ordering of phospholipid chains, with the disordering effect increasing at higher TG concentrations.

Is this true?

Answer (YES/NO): NO